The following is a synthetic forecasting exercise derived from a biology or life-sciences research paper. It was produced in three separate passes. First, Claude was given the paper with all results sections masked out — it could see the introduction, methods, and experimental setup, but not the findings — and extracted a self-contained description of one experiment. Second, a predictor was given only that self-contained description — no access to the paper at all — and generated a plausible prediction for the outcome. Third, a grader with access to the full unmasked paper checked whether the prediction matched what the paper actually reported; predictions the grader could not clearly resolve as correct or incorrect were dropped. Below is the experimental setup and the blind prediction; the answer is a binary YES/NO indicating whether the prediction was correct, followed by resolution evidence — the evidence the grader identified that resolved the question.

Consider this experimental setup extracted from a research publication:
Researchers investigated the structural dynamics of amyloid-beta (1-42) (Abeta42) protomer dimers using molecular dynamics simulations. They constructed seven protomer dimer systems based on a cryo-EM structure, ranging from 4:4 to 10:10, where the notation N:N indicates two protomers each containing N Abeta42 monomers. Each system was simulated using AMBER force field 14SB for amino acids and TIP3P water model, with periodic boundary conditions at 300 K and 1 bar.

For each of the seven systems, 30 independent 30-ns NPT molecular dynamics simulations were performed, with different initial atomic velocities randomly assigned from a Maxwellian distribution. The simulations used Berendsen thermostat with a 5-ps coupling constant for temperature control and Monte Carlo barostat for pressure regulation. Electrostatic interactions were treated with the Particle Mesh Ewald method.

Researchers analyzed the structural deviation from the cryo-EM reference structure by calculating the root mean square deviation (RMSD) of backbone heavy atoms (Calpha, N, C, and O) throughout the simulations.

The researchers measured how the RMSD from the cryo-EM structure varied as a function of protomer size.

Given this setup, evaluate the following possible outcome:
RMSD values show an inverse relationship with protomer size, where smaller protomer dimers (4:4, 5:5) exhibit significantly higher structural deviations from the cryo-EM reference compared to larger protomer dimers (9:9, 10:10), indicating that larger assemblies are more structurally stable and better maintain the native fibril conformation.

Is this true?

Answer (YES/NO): YES